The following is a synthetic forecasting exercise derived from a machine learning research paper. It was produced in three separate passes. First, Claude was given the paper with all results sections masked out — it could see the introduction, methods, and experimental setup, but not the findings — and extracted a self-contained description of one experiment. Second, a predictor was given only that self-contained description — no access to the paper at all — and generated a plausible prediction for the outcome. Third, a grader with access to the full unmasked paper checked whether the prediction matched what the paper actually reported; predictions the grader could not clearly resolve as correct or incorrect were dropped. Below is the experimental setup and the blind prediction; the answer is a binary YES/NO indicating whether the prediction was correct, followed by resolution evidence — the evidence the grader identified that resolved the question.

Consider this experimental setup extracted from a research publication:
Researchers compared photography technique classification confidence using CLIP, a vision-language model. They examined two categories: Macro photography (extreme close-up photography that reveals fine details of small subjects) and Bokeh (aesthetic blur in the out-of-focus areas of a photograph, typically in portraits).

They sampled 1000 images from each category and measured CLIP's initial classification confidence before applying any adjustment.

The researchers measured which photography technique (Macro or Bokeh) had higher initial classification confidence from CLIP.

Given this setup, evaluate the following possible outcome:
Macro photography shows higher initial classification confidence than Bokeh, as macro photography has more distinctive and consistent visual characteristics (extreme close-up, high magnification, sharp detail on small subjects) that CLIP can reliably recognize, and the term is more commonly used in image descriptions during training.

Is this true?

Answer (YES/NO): YES